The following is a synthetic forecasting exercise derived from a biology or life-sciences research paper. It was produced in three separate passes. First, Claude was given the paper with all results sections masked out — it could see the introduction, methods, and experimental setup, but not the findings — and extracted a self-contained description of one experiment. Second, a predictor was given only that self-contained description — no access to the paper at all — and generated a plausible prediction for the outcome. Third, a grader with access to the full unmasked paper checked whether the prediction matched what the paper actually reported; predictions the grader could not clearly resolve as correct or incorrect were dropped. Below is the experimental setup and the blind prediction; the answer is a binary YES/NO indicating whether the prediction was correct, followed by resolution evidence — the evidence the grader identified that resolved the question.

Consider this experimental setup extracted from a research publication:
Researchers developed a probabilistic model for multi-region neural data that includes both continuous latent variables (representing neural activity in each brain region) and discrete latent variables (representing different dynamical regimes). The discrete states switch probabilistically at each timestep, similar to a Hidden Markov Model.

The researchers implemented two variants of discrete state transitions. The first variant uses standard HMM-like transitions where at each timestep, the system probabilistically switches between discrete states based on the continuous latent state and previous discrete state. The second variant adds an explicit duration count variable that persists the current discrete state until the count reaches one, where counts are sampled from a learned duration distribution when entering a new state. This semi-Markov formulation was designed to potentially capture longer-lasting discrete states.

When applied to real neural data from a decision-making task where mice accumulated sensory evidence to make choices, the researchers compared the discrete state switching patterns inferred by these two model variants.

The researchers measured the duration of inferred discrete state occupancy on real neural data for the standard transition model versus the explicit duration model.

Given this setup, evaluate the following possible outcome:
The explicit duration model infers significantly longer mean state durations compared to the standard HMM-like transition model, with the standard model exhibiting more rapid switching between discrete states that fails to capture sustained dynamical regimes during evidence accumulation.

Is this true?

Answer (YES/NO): YES